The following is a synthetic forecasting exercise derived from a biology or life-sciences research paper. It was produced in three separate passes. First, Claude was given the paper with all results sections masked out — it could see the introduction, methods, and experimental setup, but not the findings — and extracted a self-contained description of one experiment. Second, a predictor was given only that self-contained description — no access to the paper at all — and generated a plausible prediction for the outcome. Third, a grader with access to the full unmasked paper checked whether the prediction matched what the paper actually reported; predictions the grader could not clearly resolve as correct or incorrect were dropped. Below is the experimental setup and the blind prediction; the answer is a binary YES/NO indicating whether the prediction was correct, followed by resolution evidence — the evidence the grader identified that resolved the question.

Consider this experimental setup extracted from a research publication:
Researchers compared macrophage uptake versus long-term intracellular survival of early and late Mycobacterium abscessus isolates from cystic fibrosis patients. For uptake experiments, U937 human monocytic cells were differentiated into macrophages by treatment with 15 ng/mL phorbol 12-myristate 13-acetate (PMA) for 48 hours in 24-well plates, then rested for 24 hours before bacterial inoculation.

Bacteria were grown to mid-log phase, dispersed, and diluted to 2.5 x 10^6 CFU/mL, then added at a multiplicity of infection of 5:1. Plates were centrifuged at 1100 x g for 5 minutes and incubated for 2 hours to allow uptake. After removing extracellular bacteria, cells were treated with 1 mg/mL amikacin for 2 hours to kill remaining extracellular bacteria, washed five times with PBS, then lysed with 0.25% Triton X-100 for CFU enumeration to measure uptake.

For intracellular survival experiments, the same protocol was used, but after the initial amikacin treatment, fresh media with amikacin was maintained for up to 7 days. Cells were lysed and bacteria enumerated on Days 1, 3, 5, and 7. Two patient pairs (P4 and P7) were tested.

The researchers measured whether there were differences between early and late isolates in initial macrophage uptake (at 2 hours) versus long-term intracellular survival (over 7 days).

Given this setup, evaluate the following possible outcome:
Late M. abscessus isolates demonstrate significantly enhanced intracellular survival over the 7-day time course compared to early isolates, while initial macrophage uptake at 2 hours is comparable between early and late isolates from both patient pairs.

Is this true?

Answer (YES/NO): YES